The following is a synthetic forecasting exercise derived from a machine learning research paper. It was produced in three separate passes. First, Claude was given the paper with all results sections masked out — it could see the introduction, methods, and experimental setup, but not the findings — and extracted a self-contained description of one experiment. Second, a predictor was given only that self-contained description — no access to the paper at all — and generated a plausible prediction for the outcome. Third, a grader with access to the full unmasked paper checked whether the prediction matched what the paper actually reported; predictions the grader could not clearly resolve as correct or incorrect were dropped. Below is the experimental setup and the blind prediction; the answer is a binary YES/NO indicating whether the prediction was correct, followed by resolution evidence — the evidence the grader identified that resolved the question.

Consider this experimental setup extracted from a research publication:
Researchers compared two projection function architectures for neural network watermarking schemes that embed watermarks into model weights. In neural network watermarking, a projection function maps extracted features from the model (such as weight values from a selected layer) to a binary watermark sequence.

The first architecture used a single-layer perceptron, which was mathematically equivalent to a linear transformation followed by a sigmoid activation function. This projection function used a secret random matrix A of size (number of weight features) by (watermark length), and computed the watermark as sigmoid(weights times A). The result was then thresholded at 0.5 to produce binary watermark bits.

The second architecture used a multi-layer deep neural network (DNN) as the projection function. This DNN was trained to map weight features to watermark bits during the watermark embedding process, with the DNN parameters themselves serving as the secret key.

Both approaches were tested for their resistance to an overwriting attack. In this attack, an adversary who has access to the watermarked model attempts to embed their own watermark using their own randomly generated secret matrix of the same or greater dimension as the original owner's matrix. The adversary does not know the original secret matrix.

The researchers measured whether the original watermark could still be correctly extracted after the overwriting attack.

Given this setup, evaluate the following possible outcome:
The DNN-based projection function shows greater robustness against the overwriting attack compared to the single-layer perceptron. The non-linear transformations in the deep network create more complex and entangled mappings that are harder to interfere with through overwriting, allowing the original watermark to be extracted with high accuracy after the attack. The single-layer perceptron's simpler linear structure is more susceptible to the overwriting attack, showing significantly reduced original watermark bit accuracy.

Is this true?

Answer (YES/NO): YES